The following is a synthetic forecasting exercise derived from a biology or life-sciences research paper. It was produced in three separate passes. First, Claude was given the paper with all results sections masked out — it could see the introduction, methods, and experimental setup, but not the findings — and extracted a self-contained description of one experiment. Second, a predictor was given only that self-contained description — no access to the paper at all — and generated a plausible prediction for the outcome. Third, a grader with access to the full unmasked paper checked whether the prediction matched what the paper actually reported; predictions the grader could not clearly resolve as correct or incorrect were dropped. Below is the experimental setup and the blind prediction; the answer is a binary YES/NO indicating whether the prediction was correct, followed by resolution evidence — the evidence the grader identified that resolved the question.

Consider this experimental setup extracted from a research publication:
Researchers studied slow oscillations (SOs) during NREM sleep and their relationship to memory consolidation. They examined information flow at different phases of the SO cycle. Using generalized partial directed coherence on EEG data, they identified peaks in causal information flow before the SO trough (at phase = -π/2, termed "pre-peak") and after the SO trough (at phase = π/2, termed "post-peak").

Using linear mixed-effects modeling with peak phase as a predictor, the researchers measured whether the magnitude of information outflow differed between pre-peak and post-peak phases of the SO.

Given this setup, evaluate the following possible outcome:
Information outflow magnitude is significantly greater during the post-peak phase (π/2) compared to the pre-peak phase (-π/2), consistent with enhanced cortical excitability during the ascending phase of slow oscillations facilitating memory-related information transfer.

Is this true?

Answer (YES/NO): NO